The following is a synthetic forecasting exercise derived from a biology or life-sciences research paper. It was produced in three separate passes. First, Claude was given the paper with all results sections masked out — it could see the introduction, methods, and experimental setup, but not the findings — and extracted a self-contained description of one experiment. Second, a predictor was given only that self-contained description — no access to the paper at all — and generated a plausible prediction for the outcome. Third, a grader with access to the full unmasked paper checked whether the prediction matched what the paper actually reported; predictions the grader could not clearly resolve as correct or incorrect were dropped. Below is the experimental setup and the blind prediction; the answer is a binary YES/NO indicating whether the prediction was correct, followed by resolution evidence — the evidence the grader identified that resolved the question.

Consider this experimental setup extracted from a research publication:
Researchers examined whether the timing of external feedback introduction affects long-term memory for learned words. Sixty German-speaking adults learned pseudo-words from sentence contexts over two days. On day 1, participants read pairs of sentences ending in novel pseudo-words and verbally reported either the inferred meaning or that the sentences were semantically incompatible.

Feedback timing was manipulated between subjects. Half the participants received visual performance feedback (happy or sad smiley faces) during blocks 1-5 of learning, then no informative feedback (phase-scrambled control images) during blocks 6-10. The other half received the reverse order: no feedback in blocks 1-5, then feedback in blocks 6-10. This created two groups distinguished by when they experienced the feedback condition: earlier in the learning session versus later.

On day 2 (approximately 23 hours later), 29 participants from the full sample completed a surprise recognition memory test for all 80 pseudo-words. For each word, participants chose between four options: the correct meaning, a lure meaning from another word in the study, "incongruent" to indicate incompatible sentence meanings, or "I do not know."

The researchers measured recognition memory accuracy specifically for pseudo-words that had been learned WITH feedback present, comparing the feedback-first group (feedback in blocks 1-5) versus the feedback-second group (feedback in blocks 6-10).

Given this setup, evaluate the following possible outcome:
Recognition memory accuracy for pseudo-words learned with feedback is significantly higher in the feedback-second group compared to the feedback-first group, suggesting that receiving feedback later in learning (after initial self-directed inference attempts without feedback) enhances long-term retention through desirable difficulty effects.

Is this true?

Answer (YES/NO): NO